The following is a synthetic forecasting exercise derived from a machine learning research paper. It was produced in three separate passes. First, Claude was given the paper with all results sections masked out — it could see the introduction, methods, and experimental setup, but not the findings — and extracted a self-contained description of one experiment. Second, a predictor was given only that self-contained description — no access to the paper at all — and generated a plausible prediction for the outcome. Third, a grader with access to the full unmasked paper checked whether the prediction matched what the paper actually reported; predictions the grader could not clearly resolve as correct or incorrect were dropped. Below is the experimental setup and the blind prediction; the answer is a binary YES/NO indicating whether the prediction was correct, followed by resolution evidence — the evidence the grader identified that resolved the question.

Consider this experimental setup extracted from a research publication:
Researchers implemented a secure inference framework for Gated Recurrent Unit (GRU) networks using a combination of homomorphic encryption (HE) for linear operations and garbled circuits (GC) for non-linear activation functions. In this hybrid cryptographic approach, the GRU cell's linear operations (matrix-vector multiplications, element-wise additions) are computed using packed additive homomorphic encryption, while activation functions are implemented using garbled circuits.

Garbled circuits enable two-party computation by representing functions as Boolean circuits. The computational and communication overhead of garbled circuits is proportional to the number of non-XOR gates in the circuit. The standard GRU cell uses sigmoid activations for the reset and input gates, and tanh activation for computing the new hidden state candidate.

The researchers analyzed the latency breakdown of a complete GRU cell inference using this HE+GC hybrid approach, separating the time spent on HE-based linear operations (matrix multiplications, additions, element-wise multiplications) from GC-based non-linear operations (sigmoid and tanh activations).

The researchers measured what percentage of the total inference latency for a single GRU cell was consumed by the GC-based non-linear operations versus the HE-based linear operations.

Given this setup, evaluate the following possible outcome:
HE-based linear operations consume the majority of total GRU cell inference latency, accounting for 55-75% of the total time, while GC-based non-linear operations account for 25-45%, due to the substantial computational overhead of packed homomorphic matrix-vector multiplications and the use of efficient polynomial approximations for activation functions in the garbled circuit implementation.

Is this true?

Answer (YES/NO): NO